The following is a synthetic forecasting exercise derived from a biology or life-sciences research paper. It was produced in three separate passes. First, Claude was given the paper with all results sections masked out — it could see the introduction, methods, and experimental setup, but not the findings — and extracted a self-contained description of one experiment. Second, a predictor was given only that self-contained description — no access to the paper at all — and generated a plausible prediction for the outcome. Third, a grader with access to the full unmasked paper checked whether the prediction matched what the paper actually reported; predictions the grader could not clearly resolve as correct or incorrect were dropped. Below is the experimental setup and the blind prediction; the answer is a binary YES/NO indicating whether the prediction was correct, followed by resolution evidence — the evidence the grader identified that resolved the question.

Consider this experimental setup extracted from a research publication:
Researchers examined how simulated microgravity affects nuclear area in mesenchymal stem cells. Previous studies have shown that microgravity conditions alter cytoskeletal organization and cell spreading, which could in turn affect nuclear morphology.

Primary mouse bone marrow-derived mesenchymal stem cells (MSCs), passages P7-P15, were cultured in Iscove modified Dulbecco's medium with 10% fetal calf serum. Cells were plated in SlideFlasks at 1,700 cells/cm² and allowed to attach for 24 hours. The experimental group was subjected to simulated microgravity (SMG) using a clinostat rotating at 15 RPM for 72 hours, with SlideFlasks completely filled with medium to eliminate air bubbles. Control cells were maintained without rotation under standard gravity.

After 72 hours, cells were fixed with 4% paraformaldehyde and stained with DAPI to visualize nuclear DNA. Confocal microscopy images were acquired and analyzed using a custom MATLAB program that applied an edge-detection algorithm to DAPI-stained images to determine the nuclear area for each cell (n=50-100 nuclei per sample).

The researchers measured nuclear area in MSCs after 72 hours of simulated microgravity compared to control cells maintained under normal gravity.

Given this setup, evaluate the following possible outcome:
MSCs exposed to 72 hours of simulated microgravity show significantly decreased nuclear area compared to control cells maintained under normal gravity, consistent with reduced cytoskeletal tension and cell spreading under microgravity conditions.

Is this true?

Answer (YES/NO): NO